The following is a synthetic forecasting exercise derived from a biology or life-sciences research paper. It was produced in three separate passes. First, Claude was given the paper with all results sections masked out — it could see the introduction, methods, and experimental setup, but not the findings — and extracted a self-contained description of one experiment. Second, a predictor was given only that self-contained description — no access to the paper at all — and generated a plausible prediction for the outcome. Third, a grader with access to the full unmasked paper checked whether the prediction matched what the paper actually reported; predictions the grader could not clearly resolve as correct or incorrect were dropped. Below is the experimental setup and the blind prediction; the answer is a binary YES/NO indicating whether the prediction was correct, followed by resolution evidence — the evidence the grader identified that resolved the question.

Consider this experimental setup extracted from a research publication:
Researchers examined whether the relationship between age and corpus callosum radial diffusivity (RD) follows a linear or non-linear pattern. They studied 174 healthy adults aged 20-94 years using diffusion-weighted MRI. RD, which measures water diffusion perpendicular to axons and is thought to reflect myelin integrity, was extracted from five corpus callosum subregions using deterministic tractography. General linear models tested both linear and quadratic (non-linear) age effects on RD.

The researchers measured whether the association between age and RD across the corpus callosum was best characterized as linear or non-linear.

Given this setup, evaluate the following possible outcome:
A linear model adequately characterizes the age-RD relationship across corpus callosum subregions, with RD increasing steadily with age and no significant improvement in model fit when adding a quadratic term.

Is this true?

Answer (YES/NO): NO